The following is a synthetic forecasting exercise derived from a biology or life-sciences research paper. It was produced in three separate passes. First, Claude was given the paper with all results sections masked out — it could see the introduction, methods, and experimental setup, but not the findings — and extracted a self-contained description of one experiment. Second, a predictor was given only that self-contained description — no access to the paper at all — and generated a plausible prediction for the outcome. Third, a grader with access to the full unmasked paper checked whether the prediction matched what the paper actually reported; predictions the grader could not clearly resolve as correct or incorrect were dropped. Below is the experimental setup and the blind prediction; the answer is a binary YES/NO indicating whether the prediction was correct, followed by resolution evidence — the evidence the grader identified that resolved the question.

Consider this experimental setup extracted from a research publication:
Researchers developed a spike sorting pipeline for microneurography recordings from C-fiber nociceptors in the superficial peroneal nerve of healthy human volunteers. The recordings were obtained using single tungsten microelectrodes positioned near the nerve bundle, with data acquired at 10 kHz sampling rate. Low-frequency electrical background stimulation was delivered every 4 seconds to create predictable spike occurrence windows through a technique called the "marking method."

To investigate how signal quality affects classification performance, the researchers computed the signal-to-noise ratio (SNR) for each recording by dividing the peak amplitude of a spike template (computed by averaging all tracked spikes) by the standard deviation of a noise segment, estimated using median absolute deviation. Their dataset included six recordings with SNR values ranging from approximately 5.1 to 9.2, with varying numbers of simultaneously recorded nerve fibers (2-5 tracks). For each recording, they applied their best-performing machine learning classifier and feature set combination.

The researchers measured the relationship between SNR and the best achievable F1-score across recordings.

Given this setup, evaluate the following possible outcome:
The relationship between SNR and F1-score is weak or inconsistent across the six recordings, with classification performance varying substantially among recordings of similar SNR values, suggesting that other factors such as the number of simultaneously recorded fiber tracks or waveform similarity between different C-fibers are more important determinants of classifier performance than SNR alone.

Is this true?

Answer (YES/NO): NO